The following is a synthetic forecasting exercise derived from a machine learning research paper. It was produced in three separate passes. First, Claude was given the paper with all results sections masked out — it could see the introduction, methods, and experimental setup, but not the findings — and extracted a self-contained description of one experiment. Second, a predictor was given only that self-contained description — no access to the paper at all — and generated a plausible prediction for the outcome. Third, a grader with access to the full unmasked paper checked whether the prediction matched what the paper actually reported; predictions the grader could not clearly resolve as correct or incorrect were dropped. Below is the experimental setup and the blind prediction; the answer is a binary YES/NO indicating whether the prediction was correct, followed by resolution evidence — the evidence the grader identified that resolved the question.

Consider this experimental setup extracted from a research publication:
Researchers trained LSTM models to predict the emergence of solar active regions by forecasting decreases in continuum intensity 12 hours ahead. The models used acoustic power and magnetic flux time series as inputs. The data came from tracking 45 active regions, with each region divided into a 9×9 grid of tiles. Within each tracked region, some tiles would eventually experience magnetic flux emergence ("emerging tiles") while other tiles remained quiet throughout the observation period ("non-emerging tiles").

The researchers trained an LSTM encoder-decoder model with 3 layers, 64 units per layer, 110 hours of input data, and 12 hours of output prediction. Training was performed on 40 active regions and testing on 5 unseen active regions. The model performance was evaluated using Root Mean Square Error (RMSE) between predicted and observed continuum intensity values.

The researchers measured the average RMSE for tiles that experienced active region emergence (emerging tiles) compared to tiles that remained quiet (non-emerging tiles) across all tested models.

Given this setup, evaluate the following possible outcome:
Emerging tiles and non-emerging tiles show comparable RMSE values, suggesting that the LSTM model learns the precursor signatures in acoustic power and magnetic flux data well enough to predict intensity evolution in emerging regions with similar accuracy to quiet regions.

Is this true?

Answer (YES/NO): NO